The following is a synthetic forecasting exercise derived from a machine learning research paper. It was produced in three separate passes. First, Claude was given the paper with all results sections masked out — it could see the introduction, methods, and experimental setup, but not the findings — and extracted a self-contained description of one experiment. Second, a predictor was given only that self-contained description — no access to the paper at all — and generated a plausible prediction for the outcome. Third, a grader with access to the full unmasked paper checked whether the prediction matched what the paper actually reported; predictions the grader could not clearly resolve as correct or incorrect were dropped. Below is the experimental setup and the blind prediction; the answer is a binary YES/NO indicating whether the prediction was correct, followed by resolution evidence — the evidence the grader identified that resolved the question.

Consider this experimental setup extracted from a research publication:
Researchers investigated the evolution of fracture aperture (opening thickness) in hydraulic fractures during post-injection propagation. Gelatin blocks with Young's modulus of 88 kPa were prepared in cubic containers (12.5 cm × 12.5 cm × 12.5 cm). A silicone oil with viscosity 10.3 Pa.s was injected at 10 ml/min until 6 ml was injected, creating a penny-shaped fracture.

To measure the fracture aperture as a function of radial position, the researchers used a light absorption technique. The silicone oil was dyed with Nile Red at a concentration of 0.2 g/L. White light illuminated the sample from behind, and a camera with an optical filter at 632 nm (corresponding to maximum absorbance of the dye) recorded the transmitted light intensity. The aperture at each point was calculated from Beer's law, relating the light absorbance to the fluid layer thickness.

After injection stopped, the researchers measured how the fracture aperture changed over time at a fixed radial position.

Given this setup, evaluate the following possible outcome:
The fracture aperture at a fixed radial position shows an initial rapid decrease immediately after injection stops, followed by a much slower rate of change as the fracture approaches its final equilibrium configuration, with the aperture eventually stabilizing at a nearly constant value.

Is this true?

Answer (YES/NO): NO